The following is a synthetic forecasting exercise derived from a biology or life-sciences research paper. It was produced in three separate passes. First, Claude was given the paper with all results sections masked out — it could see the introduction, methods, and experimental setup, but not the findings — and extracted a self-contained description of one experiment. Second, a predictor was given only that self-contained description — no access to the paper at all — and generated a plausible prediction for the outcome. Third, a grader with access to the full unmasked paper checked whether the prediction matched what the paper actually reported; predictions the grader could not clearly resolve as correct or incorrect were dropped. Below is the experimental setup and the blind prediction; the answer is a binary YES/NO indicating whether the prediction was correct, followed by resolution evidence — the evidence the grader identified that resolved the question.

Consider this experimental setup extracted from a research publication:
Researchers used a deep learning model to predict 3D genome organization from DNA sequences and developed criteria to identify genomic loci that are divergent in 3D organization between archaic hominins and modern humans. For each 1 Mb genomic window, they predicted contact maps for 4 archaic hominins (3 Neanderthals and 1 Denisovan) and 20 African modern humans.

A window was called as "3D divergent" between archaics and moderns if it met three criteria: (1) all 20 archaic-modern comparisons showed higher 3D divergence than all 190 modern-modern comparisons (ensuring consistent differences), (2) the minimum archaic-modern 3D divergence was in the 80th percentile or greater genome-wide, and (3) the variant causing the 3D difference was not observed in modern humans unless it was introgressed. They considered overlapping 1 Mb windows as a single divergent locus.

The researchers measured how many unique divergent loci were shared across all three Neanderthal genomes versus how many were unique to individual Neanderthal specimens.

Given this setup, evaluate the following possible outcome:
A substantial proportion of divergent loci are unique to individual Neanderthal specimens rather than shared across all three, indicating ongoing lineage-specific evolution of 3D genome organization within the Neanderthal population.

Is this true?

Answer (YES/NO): NO